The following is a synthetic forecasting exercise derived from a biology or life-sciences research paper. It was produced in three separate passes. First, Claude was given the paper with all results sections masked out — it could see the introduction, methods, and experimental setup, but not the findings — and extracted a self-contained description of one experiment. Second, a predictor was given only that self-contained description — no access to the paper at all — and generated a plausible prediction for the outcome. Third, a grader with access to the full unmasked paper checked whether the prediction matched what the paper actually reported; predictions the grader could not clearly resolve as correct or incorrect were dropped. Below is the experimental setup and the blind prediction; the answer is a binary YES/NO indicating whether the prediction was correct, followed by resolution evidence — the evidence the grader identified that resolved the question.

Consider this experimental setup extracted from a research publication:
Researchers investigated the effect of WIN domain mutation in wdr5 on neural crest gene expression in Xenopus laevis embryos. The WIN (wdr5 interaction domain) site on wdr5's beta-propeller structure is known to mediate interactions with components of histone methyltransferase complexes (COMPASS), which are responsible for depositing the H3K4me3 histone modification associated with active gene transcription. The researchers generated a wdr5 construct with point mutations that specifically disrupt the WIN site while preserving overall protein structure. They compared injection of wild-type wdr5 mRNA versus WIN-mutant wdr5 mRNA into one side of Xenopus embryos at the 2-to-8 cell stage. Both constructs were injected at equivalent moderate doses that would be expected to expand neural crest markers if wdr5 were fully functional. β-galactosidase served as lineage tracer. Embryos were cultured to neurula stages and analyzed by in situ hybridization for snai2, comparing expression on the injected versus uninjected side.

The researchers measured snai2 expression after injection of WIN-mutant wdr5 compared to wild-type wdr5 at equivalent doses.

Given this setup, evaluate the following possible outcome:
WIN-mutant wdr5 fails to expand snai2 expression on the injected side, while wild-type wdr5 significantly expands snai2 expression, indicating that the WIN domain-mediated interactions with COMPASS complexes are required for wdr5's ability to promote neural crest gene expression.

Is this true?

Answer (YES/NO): NO